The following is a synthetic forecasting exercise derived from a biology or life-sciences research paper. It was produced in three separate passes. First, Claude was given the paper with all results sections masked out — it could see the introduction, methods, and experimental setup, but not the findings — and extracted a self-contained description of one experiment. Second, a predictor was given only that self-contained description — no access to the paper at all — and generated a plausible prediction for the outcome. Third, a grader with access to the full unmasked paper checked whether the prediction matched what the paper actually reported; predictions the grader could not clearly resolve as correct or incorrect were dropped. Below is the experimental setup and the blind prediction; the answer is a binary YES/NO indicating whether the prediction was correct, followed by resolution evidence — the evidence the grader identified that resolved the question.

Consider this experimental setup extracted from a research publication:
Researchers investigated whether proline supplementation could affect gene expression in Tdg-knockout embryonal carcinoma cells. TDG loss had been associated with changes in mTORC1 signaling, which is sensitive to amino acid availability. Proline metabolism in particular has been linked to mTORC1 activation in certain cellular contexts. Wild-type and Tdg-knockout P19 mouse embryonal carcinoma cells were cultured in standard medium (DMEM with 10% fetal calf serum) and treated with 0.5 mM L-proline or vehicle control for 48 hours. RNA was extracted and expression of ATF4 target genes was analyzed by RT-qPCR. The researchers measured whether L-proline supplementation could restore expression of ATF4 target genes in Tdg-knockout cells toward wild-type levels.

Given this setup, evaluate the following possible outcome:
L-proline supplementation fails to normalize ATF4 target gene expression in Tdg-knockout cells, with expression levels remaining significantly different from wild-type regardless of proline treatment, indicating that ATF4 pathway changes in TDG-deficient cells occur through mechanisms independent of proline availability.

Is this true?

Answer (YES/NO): YES